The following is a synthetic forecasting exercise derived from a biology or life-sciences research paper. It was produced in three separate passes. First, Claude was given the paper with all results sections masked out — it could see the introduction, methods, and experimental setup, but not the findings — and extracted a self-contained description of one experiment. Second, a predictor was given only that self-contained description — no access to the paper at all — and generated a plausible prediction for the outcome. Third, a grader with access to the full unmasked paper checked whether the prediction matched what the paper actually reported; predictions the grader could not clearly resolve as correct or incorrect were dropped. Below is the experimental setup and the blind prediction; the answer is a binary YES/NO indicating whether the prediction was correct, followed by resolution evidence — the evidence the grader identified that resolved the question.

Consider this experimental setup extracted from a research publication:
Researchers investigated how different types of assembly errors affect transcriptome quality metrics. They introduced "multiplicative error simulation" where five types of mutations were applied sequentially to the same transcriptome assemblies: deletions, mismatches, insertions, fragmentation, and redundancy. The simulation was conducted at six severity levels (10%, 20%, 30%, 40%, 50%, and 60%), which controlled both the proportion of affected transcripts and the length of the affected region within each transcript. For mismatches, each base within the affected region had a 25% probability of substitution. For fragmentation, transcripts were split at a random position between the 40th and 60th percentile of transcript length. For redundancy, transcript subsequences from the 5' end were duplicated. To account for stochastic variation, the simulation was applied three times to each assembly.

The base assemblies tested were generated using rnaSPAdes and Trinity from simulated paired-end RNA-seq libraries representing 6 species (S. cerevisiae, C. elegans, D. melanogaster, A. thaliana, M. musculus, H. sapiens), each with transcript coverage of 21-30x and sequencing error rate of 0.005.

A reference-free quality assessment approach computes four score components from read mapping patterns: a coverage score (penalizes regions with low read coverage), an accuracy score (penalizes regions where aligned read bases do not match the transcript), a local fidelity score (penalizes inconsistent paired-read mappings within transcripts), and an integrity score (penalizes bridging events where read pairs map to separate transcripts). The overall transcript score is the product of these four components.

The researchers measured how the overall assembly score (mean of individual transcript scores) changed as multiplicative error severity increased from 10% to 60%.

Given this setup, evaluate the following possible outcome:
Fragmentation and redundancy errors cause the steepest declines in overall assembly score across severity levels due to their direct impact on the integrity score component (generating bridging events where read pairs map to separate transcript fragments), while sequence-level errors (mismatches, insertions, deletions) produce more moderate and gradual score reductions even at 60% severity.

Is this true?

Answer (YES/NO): NO